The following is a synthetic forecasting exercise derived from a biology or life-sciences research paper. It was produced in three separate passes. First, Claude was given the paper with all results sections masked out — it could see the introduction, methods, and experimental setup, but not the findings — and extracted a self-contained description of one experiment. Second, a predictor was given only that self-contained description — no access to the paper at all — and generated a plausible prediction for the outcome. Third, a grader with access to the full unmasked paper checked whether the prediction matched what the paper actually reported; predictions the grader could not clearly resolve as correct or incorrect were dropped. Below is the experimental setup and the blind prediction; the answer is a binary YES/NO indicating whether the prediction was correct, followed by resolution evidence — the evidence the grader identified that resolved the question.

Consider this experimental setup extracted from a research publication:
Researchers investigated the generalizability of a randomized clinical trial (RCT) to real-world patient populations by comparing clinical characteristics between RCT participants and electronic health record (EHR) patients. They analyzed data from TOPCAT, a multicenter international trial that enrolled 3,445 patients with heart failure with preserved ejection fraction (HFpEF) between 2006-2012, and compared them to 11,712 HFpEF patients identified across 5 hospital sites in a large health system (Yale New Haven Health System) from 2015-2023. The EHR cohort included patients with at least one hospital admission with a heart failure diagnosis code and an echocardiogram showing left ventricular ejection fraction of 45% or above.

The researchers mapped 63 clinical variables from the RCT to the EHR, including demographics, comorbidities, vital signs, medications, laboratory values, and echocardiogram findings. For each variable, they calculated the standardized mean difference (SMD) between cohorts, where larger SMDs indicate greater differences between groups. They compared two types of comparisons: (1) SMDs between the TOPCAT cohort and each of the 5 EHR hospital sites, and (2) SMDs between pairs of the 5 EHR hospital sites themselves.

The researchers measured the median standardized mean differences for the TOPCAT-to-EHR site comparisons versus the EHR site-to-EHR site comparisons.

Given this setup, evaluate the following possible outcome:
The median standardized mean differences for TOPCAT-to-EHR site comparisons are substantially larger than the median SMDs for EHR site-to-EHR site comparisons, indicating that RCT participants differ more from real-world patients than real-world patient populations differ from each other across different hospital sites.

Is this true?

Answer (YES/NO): YES